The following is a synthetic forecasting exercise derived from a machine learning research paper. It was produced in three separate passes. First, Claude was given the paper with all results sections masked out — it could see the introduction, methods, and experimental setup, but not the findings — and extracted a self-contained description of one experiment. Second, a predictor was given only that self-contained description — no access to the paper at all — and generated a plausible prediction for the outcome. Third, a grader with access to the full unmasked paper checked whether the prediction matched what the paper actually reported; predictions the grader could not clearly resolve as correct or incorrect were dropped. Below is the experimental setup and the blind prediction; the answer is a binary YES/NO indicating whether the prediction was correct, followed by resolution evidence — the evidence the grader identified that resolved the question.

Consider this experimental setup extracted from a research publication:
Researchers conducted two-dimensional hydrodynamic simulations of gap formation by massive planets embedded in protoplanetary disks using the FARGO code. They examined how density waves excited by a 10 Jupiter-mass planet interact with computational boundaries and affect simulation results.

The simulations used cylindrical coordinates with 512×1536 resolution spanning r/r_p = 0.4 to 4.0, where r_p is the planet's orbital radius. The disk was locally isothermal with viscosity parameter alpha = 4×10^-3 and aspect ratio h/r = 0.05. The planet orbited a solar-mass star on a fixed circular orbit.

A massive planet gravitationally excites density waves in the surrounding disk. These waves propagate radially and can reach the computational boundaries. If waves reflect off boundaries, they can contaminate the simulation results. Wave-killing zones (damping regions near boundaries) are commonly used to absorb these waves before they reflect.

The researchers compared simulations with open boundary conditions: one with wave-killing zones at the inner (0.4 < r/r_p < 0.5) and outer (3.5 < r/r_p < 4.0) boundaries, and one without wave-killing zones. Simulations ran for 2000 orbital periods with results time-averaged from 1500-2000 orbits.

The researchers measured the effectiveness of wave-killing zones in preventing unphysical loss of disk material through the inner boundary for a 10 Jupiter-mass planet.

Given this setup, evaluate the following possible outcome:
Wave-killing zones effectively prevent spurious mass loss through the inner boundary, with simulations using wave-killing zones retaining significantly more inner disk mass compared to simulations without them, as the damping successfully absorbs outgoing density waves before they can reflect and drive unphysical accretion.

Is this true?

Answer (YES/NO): YES